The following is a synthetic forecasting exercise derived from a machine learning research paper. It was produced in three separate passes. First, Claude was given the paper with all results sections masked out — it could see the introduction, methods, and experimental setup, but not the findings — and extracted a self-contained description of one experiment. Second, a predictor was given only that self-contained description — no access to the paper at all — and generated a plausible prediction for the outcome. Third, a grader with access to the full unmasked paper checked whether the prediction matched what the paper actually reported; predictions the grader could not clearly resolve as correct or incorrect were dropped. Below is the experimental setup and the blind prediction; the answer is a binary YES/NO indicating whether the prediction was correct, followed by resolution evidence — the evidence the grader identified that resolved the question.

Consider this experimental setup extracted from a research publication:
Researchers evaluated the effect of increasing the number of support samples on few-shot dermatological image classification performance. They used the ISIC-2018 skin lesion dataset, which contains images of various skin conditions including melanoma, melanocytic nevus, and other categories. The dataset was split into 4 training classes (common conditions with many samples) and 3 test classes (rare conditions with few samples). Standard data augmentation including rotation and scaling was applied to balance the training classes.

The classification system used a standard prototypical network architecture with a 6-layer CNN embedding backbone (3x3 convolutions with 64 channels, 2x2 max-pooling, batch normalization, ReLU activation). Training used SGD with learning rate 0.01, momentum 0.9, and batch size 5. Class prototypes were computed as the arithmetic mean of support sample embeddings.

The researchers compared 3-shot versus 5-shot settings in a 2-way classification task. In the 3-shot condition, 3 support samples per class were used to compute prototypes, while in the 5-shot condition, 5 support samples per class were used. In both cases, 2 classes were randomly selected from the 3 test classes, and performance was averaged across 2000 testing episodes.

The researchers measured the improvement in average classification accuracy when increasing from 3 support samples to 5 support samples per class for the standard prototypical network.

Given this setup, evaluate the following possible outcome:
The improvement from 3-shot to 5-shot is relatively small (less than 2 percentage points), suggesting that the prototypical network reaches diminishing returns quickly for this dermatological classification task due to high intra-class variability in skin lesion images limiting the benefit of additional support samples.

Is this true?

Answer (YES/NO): NO